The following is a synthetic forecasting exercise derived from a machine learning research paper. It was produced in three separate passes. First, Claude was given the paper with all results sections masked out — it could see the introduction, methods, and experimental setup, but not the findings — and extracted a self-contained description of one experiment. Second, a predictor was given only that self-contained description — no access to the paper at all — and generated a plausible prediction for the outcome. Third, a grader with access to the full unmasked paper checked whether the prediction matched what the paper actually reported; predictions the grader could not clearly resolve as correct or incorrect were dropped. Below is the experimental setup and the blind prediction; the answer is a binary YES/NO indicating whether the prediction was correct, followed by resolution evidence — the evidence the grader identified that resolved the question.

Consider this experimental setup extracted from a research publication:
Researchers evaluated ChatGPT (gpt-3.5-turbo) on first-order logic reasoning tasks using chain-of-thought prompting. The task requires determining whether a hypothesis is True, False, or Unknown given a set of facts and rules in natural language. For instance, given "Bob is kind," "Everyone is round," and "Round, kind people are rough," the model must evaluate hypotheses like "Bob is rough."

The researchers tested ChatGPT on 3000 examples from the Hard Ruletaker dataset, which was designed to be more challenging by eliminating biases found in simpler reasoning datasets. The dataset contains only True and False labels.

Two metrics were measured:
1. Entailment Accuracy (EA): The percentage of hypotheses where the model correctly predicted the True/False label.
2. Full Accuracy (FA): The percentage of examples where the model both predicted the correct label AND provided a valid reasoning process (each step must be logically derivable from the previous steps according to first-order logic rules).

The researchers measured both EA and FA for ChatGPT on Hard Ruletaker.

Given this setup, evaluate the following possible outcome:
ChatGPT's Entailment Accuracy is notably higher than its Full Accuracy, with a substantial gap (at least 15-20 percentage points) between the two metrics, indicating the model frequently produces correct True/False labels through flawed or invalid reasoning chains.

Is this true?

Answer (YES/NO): YES